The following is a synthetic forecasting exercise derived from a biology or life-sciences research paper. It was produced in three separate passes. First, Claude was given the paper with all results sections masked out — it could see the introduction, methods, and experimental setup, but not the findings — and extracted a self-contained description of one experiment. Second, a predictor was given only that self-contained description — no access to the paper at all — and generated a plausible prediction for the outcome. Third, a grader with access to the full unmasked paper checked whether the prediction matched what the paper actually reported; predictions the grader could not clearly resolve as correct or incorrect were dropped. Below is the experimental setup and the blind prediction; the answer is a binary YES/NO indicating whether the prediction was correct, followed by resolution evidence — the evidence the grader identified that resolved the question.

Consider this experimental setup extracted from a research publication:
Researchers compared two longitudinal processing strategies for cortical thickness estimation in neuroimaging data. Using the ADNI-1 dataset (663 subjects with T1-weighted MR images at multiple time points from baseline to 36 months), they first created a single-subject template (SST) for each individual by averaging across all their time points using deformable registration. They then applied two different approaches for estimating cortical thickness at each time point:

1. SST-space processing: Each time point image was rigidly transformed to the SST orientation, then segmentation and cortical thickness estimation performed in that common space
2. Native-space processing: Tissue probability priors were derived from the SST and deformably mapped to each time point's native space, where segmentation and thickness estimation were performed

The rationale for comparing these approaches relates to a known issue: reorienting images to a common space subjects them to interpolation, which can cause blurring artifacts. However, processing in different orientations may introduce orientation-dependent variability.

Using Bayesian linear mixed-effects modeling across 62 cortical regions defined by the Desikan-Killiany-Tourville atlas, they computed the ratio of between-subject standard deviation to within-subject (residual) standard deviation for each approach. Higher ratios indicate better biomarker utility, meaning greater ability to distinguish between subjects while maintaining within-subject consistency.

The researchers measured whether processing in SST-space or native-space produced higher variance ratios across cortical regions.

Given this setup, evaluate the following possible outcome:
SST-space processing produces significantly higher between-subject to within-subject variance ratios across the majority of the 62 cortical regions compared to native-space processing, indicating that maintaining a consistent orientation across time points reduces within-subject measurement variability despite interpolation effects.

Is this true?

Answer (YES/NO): YES